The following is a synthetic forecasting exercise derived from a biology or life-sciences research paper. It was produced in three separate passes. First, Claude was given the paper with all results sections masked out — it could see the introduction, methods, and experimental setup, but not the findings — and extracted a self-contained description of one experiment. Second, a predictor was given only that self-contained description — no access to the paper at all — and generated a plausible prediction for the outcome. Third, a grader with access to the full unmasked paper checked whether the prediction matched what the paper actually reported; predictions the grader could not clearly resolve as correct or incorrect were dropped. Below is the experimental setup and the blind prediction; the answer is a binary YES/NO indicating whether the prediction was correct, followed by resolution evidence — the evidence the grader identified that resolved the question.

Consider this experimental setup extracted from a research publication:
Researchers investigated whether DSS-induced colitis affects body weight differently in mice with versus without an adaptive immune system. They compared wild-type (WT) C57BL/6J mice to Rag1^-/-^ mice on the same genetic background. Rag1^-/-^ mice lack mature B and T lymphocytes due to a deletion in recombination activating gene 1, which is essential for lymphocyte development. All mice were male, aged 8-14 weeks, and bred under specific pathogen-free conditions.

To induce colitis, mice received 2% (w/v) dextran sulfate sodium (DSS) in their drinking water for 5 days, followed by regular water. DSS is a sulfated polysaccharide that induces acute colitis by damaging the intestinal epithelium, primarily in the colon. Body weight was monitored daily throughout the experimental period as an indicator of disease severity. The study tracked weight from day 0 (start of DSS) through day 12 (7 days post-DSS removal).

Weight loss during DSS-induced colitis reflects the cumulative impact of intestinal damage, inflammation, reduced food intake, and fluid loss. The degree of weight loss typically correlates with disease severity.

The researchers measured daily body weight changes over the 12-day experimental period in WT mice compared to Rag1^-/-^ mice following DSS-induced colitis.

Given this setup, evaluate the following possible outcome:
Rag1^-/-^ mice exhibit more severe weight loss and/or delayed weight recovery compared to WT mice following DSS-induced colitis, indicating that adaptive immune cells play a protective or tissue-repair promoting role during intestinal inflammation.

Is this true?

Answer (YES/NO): NO